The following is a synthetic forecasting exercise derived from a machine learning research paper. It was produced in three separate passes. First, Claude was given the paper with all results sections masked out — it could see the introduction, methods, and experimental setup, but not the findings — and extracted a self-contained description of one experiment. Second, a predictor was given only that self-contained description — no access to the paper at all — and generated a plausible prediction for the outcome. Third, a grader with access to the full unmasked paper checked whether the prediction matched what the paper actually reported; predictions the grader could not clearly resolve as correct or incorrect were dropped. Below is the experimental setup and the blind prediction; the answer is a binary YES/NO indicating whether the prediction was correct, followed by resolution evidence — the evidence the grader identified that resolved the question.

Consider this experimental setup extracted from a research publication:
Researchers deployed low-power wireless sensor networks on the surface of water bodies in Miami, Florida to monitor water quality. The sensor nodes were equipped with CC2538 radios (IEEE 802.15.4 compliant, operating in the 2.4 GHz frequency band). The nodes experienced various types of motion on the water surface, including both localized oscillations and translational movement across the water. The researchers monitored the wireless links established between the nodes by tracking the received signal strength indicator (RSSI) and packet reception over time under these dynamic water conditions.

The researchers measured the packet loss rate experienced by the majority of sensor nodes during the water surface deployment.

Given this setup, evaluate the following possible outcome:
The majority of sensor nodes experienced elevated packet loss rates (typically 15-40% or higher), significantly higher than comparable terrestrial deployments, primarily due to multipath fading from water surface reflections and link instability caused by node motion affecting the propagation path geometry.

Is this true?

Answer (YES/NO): NO